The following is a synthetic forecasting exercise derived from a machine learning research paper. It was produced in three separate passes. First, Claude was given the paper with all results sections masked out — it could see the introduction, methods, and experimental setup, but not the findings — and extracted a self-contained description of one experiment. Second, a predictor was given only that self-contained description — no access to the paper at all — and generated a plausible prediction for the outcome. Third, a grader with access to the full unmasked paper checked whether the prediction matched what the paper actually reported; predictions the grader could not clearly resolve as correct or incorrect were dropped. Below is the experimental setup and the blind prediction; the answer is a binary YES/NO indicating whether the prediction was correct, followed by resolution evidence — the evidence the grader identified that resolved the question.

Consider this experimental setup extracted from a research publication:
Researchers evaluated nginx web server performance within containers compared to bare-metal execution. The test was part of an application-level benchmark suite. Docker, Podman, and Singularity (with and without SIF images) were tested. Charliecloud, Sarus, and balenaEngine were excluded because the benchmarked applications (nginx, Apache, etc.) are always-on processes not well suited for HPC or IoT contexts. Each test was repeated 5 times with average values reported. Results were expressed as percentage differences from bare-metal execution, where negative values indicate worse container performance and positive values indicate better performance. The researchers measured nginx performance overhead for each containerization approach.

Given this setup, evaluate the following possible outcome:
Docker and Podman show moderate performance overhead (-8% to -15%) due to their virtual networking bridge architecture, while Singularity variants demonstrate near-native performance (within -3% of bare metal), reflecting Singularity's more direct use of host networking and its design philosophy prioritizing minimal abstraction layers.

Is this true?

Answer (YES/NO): NO